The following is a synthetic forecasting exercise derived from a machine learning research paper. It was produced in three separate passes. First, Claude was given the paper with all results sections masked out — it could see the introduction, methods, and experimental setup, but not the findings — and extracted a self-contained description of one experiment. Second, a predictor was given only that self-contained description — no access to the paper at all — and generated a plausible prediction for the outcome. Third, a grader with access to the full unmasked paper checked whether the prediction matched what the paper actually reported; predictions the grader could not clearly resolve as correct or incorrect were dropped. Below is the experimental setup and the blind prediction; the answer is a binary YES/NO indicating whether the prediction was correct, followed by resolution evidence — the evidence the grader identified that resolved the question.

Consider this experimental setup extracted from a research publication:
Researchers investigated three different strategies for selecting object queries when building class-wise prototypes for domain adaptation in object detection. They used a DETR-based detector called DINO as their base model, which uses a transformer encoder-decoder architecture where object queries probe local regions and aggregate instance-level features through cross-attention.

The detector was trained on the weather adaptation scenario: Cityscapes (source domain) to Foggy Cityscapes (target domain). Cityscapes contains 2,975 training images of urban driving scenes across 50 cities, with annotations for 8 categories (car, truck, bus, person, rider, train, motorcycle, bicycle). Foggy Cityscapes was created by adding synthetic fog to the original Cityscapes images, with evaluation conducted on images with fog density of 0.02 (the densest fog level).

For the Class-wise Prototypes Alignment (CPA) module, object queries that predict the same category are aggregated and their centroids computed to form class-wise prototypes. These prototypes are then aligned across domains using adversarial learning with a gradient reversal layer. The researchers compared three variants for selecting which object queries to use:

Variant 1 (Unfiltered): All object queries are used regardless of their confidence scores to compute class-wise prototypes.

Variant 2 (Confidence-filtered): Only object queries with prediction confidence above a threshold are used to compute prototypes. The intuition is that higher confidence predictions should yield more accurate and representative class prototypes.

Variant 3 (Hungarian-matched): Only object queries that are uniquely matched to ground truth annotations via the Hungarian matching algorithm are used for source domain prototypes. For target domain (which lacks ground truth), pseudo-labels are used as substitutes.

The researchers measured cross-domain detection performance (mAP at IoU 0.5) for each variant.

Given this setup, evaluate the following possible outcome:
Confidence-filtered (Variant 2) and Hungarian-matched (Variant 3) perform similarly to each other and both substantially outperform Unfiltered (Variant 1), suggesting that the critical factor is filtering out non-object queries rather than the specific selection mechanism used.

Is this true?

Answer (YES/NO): NO